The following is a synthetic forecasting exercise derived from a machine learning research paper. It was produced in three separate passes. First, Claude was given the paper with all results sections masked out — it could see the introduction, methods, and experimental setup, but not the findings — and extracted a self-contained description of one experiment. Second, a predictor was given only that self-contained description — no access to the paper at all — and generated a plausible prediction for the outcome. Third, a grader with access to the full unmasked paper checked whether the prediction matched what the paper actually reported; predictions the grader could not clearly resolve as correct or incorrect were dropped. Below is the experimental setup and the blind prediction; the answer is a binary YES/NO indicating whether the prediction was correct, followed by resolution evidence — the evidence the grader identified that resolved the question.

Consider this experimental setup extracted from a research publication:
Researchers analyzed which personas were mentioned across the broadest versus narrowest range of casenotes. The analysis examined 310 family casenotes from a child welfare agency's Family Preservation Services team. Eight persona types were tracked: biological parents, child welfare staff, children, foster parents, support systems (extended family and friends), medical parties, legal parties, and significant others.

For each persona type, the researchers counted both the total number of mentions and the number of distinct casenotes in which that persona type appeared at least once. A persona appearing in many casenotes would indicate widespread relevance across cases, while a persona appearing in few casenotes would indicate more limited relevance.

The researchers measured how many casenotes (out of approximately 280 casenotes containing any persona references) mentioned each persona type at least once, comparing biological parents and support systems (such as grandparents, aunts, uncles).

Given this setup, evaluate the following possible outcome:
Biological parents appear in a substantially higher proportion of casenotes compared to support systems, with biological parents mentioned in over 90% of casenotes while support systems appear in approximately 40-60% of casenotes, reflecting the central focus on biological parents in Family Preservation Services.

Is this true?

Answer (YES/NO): YES